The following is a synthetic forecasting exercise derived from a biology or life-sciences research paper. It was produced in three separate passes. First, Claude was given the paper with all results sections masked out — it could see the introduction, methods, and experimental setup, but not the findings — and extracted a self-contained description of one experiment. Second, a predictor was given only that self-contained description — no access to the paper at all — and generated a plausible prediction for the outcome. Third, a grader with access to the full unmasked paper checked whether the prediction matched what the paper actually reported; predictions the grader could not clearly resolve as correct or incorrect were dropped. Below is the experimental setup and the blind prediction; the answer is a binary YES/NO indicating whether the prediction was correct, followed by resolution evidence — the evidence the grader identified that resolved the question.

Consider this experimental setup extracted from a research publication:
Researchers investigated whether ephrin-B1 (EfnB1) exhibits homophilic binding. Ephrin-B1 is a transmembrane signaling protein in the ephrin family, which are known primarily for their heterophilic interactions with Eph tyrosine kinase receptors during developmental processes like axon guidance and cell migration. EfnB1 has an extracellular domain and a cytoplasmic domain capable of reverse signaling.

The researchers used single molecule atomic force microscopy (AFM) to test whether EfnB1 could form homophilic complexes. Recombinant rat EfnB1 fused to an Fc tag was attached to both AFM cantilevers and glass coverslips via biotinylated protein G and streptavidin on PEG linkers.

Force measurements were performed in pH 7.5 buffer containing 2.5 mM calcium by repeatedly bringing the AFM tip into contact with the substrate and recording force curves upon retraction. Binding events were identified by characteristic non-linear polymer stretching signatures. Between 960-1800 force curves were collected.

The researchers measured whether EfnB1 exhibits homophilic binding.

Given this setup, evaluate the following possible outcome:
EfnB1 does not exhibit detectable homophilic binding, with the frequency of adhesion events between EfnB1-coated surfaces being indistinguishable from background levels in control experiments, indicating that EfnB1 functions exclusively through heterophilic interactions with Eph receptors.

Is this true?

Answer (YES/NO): NO